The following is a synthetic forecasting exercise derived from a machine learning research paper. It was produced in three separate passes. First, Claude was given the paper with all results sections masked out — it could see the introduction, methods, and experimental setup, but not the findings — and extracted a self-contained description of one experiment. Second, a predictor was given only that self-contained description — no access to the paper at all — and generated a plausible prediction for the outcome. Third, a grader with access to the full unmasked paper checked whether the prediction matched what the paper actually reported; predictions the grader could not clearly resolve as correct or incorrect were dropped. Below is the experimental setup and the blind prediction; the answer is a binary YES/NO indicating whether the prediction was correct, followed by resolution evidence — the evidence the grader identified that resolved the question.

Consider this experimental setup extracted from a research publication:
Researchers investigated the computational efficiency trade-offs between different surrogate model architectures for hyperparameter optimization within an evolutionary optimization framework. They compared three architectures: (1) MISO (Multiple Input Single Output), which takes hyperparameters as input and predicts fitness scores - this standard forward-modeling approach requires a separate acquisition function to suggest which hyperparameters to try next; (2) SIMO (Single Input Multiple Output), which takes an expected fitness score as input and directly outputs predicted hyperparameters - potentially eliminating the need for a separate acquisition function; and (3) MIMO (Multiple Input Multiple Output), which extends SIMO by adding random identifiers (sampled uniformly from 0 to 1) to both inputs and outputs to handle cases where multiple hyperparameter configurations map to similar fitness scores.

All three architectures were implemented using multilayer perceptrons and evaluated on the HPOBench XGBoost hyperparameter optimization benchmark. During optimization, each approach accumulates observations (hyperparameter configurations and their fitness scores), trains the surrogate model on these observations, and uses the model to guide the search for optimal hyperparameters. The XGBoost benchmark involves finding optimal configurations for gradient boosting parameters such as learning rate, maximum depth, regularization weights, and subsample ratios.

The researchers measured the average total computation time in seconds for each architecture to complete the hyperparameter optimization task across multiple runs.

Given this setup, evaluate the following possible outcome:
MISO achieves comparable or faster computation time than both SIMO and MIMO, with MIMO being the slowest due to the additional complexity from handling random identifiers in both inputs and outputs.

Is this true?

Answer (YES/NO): NO